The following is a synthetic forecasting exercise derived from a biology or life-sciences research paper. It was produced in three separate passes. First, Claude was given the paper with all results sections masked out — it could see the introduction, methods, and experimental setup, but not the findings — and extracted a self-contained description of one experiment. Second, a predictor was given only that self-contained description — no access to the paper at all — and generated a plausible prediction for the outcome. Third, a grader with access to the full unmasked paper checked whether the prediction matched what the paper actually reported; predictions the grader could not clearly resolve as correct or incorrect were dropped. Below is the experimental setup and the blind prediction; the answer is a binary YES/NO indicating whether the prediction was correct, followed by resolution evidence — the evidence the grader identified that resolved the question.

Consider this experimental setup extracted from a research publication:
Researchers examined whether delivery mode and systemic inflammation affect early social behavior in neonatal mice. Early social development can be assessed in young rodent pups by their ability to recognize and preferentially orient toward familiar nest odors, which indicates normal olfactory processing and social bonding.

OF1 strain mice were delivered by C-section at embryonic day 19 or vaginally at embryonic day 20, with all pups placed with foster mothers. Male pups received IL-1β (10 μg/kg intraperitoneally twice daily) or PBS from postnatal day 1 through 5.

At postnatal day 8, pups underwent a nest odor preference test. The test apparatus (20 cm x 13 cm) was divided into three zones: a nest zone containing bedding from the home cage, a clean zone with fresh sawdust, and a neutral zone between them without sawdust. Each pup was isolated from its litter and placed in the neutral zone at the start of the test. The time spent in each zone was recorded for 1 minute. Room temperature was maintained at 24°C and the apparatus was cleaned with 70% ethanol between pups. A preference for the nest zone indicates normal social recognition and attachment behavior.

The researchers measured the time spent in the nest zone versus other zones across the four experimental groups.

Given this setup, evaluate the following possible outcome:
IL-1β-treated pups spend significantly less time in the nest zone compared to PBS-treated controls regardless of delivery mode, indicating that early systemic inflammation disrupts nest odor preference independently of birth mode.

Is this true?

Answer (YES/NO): NO